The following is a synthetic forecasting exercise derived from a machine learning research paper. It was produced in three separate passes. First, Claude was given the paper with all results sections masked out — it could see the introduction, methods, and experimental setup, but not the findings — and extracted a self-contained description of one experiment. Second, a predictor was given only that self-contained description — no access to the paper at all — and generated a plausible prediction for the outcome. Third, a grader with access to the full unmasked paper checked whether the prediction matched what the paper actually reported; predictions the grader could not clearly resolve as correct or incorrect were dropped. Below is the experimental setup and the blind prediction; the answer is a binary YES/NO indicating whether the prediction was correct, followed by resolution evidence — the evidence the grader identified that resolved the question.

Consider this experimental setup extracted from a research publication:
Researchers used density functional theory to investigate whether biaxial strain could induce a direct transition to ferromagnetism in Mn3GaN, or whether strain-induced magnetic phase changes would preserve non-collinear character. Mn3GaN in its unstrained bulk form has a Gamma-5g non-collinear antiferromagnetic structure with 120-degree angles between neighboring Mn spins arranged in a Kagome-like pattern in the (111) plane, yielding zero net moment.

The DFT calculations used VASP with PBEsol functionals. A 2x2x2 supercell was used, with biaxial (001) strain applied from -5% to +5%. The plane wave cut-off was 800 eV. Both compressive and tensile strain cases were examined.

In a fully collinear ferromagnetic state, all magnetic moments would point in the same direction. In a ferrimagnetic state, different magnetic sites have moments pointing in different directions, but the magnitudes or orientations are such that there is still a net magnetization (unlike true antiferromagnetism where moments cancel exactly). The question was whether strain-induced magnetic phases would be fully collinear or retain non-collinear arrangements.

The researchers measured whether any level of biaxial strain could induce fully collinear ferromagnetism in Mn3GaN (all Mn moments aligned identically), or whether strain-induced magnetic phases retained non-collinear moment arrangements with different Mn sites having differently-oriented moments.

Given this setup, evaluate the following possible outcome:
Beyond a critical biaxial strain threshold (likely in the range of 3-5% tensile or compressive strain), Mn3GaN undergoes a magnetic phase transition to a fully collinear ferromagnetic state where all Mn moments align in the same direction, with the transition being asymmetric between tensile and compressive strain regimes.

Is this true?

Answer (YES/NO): NO